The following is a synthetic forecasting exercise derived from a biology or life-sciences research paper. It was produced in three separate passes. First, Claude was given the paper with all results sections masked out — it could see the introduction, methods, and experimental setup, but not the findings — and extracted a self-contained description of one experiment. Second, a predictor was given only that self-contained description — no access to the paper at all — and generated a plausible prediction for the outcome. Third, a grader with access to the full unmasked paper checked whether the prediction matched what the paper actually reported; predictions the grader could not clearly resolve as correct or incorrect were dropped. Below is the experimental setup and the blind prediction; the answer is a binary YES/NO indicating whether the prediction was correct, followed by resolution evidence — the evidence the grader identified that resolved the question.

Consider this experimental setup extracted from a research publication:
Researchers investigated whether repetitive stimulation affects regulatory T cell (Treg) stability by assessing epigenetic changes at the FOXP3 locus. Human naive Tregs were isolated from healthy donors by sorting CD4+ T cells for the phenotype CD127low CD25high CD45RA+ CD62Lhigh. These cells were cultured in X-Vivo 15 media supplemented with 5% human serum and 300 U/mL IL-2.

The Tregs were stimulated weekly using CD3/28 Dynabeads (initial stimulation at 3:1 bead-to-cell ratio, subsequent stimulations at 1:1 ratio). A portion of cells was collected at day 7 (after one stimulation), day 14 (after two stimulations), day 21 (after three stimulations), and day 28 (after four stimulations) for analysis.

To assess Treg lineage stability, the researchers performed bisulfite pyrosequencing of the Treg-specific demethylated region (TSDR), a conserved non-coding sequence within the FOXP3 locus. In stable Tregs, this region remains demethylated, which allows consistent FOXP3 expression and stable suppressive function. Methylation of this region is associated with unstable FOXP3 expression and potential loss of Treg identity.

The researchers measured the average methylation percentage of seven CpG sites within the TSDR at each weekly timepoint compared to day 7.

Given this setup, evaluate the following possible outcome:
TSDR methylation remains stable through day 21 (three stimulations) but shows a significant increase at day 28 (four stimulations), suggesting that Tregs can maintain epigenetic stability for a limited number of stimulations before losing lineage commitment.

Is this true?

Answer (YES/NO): NO